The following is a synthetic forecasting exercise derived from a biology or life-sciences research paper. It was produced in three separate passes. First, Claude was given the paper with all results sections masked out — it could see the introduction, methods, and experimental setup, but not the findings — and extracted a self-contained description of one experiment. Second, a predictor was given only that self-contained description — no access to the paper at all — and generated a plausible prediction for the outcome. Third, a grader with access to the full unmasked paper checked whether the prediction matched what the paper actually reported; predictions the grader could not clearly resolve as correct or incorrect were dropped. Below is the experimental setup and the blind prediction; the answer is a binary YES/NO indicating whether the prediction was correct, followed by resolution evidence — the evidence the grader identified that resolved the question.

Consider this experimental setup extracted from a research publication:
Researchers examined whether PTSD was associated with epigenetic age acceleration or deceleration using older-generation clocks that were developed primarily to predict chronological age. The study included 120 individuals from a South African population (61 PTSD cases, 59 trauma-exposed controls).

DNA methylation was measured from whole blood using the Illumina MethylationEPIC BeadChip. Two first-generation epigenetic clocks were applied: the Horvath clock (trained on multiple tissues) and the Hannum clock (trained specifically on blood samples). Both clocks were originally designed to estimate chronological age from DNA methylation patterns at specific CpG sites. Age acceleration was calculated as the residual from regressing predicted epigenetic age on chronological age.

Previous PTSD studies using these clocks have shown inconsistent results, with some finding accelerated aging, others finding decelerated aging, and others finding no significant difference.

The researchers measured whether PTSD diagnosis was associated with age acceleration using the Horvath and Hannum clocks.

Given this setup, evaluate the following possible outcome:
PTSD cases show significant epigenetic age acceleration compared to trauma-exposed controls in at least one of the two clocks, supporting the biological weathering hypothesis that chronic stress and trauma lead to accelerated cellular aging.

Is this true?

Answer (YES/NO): NO